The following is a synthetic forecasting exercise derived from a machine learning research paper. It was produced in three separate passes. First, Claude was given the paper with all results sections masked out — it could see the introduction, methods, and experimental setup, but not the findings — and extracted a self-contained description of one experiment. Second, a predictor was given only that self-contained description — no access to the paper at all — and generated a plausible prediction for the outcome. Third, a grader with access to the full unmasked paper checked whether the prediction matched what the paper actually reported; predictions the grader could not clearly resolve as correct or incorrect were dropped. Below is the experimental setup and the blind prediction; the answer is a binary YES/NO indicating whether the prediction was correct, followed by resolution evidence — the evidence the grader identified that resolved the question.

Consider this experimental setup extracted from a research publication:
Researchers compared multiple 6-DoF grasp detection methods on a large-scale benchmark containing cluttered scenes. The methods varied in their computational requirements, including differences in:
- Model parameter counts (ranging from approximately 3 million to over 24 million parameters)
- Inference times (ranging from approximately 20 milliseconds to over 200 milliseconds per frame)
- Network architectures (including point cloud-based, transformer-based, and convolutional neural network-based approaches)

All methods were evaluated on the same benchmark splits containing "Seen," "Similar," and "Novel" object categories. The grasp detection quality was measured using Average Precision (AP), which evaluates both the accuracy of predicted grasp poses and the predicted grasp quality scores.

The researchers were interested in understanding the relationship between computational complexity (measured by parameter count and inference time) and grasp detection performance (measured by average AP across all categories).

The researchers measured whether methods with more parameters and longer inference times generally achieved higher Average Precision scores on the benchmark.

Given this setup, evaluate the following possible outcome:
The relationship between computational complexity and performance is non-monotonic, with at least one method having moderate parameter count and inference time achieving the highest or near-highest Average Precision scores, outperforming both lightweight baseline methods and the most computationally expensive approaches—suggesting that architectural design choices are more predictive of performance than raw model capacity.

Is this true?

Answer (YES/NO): NO